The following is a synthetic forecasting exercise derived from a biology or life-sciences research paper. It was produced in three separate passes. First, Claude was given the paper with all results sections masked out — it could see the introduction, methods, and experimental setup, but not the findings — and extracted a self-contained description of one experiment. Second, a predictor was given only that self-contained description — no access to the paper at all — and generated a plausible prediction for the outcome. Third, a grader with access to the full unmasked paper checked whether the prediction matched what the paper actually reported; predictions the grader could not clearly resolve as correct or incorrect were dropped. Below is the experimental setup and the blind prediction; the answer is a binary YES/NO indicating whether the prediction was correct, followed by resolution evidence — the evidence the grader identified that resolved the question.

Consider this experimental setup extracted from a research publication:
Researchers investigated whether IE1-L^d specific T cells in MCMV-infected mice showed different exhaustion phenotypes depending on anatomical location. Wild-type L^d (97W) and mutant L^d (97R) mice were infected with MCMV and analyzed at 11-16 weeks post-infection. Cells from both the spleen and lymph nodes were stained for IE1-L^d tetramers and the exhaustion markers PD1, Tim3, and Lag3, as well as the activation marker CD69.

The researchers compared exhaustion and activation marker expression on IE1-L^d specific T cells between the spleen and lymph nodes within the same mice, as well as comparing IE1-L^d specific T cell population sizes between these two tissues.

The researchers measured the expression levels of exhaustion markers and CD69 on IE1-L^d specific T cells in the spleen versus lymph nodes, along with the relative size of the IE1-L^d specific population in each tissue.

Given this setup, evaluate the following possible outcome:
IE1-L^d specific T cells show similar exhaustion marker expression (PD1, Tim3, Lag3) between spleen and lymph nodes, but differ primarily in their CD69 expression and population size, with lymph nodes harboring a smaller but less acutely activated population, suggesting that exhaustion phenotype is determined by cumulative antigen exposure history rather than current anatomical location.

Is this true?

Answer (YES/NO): NO